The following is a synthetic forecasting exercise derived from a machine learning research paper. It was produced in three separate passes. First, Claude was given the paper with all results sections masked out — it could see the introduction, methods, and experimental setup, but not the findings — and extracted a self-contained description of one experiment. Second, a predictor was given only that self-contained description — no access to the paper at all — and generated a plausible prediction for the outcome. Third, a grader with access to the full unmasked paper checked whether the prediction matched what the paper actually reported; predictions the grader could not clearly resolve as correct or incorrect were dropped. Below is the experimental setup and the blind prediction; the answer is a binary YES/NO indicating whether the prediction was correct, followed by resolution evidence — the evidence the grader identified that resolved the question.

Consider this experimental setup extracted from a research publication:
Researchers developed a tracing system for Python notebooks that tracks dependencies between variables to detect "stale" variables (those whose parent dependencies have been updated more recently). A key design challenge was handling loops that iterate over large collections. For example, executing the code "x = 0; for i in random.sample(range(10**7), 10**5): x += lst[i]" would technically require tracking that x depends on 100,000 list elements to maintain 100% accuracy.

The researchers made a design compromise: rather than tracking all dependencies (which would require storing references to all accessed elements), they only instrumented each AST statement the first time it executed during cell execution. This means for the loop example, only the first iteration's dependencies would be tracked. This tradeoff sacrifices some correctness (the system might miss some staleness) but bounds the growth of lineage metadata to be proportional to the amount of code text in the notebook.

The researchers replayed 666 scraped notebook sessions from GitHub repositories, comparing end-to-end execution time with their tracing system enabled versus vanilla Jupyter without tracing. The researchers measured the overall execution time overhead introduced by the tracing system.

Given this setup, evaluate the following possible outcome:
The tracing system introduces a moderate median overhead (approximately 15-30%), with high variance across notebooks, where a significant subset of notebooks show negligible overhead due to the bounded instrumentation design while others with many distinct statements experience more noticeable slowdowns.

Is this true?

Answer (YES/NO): NO